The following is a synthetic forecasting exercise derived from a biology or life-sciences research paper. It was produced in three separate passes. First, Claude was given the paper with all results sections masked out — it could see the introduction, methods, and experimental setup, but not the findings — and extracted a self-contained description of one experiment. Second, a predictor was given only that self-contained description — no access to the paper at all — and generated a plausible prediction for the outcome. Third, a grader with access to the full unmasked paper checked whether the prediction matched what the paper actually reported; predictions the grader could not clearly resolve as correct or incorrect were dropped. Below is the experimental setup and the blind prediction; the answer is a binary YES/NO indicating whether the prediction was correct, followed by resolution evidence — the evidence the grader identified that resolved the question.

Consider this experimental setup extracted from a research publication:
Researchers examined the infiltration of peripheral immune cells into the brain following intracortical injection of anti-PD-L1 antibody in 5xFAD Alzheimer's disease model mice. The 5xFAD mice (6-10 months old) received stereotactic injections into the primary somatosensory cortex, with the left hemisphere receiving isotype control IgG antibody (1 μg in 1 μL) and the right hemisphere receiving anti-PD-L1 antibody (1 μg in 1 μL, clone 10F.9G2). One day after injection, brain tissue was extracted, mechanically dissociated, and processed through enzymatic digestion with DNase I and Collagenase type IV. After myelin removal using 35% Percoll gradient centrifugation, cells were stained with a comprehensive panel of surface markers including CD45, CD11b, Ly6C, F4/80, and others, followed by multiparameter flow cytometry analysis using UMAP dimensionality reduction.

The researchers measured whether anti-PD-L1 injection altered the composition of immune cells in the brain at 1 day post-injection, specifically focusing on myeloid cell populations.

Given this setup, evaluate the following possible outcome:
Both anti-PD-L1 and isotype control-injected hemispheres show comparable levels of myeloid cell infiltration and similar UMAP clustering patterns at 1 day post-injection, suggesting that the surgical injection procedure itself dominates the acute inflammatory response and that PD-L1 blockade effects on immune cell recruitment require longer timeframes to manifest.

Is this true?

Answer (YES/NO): NO